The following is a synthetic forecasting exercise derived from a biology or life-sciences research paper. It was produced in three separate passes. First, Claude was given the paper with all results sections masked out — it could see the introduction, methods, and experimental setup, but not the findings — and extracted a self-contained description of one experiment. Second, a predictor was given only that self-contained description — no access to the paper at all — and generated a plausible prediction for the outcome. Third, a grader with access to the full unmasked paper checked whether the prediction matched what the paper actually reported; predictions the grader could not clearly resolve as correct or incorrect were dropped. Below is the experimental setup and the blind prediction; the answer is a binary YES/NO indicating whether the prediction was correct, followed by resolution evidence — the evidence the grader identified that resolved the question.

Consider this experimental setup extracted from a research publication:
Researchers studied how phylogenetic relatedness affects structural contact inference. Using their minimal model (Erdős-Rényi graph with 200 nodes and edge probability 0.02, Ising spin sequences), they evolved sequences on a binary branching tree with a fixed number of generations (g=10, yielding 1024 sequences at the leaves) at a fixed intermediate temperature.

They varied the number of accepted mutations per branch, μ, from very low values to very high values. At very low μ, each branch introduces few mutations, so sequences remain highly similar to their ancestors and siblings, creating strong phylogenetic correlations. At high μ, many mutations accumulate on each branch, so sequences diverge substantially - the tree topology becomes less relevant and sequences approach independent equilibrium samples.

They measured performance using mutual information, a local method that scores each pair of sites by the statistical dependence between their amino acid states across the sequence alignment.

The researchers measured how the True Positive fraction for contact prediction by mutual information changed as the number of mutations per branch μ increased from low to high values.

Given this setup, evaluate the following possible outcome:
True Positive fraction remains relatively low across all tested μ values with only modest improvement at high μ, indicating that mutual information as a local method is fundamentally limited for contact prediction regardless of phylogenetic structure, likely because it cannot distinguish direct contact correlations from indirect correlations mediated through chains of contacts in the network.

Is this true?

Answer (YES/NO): NO